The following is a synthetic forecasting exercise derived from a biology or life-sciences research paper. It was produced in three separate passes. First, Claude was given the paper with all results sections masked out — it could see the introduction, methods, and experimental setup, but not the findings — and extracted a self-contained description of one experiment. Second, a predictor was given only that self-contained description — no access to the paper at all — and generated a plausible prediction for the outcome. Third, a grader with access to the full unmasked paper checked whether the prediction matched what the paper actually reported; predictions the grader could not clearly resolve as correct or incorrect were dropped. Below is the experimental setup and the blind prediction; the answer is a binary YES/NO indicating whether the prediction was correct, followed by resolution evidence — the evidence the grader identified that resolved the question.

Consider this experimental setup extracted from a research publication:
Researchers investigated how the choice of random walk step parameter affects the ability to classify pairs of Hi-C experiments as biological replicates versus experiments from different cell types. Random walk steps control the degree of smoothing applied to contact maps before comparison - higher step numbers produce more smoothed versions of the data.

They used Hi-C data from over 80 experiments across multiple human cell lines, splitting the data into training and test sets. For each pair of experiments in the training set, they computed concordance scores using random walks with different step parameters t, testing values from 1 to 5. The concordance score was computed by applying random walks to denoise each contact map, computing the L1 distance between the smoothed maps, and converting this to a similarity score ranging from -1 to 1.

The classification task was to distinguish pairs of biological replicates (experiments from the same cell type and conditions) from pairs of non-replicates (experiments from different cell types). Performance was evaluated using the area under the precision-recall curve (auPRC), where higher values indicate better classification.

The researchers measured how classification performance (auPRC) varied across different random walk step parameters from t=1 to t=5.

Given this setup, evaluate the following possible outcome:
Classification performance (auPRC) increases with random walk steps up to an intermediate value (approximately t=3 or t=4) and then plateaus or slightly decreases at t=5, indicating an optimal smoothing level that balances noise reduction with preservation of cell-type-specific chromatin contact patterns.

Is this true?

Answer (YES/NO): YES